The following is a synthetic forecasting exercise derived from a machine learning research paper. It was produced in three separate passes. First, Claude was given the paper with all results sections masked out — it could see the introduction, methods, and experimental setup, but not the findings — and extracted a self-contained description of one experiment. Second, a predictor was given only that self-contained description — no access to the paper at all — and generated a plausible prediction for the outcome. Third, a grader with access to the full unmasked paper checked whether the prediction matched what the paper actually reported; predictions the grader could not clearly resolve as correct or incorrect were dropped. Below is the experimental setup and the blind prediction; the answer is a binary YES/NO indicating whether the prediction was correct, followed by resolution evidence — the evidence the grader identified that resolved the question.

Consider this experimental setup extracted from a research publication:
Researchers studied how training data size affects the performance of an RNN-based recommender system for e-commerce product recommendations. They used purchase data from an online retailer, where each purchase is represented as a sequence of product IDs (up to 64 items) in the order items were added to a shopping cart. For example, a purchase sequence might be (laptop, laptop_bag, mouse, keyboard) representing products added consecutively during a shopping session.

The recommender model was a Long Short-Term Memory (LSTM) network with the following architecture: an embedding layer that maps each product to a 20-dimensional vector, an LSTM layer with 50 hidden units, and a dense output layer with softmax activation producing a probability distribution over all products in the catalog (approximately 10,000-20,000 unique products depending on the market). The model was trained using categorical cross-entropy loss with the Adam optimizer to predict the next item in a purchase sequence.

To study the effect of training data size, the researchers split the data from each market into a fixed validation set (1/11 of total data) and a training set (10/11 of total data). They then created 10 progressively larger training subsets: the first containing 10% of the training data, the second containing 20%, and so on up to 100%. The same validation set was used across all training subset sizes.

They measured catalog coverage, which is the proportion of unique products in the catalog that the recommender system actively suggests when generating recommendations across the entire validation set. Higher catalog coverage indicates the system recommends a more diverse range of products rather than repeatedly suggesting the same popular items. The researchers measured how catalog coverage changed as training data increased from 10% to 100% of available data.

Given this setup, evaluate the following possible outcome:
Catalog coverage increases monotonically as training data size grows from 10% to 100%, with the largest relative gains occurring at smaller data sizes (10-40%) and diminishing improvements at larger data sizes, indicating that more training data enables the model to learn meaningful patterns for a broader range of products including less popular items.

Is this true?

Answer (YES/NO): NO